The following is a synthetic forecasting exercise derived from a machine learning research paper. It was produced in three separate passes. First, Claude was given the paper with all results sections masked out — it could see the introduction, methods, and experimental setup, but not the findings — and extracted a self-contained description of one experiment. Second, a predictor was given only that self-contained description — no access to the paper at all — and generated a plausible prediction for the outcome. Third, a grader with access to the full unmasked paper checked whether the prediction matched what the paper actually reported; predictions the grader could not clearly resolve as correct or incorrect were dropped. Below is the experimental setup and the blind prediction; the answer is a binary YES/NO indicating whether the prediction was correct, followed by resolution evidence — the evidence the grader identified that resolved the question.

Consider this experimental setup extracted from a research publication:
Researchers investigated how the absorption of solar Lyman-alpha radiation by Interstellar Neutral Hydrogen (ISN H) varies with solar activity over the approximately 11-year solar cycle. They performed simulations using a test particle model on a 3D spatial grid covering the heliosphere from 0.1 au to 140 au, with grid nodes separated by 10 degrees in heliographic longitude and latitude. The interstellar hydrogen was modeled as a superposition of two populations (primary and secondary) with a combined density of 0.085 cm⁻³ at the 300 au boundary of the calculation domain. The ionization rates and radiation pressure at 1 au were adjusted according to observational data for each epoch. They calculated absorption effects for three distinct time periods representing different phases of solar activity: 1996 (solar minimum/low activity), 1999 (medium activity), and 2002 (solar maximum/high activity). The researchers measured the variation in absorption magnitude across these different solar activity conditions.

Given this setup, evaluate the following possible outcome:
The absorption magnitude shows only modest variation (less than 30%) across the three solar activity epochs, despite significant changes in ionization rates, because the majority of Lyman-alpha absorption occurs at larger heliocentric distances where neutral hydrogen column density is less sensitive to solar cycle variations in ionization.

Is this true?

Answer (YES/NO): YES